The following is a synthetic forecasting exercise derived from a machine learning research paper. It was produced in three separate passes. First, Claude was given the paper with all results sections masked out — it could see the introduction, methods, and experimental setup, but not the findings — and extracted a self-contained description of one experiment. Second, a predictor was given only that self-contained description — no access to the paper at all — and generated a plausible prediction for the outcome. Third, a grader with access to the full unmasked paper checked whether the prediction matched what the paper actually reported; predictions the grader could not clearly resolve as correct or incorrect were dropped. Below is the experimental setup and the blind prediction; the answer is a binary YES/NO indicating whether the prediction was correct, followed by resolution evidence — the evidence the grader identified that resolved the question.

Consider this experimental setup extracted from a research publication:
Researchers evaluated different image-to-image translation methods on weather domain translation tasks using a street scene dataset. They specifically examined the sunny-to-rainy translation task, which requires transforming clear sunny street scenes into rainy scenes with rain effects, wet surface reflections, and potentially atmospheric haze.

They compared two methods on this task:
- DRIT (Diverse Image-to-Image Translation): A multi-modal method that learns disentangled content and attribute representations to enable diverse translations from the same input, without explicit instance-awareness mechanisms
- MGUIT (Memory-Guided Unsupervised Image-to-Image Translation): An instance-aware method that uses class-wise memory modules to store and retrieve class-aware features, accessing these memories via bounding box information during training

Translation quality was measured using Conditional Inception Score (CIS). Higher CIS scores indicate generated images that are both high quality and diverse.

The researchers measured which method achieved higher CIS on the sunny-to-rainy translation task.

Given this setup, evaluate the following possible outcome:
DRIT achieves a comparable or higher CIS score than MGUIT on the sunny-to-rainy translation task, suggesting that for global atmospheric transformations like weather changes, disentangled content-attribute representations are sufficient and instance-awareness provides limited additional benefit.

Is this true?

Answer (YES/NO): NO